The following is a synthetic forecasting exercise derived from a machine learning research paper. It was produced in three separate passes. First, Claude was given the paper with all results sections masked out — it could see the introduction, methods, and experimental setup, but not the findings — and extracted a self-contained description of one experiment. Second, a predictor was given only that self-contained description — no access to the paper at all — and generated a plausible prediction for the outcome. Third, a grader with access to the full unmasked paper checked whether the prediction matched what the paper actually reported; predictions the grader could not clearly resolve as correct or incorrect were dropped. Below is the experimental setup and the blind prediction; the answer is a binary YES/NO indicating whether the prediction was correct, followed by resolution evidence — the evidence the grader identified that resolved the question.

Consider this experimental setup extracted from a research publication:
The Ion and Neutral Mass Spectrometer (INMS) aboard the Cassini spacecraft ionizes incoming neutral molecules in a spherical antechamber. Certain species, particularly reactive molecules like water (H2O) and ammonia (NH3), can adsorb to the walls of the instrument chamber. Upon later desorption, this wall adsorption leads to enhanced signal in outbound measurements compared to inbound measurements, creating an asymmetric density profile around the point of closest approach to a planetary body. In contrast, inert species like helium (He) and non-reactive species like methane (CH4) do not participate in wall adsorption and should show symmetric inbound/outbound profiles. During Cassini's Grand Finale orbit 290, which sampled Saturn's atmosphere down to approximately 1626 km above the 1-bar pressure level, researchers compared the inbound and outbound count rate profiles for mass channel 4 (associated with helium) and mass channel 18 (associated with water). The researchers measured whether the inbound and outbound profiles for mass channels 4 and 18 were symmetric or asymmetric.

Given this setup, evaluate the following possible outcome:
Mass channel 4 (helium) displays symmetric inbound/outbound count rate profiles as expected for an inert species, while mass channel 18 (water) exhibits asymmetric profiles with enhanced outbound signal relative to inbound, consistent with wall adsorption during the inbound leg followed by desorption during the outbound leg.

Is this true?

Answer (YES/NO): YES